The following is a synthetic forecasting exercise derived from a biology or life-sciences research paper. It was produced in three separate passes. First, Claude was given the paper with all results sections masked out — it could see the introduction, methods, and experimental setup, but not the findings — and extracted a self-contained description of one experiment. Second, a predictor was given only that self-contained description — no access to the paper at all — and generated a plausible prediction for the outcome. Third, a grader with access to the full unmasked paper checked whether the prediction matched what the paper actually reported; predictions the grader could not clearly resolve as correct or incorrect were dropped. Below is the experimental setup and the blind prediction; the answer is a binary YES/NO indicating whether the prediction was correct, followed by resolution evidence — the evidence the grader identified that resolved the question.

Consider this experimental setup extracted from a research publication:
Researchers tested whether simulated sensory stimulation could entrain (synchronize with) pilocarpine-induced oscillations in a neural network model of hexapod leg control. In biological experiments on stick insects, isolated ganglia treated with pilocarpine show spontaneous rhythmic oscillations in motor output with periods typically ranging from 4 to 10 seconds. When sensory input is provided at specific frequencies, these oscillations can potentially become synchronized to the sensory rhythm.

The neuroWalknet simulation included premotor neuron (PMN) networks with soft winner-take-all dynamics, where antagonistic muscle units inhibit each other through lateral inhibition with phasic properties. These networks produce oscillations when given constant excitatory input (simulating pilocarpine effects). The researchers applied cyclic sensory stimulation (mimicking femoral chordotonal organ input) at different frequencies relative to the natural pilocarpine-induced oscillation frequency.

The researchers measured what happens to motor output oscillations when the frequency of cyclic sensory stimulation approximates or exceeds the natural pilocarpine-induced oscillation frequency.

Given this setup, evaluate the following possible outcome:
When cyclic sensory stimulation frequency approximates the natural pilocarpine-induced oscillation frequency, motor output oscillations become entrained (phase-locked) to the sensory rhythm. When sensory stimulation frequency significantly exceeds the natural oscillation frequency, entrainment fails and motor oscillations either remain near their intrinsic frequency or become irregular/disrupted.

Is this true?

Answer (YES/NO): NO